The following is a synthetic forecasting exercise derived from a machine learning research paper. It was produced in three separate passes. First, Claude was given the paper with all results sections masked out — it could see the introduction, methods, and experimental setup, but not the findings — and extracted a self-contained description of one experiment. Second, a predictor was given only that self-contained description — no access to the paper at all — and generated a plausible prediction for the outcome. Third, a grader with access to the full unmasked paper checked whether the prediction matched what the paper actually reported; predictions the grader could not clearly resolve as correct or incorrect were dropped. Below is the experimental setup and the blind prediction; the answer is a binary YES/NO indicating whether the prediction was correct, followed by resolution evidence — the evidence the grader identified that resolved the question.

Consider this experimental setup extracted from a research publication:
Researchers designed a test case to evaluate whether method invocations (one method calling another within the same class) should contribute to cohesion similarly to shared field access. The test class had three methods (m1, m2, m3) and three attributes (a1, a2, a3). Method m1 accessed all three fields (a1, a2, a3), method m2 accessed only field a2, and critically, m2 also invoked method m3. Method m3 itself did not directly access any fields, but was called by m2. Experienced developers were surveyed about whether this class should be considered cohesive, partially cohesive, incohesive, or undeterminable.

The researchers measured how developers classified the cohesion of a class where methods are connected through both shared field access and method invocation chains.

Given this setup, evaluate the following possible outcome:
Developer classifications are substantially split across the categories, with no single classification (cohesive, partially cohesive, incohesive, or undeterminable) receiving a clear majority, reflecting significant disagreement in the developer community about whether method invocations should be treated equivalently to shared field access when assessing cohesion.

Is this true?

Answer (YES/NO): NO